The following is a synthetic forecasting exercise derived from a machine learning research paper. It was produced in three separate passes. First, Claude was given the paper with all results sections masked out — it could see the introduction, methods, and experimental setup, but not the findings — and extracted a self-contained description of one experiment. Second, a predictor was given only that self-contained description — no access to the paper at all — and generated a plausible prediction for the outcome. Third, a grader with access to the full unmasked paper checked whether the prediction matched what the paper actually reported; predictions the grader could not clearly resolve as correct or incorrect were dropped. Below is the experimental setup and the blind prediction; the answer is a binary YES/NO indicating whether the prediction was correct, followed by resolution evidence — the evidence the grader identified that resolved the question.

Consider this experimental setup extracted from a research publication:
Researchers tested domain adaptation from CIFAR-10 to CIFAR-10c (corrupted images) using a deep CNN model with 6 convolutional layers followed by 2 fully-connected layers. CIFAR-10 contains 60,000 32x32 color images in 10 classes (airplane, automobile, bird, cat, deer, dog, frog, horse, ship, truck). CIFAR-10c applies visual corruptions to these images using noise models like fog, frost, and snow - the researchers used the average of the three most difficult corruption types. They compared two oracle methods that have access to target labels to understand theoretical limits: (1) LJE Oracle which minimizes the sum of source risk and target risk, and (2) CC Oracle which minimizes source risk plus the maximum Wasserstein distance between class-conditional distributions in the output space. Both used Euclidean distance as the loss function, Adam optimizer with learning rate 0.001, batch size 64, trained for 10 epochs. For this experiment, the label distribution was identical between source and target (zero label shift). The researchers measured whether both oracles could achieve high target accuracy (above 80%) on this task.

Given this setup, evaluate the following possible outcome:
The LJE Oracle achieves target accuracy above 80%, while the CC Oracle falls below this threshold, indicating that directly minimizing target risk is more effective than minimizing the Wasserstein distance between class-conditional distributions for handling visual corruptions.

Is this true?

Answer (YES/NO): YES